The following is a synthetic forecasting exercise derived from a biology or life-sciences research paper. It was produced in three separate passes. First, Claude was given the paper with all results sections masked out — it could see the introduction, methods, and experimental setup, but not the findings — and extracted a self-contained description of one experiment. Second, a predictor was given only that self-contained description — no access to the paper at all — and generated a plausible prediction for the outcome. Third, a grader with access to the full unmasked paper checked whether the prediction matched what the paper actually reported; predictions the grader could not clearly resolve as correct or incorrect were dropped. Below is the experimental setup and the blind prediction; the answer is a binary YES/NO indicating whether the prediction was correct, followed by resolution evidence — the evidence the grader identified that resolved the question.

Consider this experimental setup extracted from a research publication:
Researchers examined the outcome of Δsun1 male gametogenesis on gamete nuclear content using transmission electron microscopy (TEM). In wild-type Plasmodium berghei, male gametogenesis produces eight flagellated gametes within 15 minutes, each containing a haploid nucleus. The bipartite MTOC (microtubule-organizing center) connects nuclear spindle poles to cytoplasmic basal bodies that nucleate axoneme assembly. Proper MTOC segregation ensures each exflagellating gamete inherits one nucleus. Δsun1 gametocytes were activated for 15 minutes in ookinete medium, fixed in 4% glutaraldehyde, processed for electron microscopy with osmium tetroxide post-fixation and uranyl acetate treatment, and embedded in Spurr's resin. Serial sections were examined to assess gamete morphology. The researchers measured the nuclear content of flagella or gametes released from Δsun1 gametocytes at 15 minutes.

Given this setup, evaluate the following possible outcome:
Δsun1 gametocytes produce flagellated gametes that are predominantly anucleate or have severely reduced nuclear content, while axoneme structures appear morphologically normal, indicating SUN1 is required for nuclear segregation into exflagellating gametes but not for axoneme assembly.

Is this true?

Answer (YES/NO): YES